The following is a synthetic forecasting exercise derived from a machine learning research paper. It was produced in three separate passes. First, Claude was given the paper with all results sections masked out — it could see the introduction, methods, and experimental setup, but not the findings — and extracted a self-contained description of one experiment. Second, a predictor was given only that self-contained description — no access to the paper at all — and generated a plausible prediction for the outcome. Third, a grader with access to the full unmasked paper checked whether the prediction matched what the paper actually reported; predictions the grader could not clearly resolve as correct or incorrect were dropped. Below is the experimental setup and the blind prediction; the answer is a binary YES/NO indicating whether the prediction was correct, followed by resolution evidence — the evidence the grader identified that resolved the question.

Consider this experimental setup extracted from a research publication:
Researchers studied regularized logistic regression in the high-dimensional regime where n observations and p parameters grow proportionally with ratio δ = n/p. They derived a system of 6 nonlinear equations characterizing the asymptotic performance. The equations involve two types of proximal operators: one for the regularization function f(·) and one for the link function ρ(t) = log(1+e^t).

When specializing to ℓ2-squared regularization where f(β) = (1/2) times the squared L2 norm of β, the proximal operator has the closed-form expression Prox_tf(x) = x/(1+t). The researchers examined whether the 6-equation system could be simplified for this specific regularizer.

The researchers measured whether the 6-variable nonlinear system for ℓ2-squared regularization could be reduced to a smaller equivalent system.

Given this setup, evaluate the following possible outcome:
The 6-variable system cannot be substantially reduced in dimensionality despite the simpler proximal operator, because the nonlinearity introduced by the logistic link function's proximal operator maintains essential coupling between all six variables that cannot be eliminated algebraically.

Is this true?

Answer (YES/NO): NO